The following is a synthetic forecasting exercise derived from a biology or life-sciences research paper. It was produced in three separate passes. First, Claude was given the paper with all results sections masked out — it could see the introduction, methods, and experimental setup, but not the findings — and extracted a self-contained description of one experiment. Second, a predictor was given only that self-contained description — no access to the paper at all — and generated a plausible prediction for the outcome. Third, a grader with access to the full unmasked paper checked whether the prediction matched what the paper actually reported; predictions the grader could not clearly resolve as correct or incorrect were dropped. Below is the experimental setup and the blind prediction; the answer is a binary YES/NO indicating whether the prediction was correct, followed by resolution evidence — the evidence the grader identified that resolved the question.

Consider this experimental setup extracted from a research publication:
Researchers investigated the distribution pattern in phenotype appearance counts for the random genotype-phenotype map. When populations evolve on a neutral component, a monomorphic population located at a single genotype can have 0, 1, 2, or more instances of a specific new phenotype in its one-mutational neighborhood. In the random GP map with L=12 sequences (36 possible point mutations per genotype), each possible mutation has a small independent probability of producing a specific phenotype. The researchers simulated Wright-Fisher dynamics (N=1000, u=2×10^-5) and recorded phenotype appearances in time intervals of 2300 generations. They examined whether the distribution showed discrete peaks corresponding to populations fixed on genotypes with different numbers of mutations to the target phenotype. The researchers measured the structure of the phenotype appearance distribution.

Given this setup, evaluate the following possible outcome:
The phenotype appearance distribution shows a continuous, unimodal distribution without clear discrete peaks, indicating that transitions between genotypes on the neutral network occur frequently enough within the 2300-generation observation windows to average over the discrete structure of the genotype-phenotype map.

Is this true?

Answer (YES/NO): NO